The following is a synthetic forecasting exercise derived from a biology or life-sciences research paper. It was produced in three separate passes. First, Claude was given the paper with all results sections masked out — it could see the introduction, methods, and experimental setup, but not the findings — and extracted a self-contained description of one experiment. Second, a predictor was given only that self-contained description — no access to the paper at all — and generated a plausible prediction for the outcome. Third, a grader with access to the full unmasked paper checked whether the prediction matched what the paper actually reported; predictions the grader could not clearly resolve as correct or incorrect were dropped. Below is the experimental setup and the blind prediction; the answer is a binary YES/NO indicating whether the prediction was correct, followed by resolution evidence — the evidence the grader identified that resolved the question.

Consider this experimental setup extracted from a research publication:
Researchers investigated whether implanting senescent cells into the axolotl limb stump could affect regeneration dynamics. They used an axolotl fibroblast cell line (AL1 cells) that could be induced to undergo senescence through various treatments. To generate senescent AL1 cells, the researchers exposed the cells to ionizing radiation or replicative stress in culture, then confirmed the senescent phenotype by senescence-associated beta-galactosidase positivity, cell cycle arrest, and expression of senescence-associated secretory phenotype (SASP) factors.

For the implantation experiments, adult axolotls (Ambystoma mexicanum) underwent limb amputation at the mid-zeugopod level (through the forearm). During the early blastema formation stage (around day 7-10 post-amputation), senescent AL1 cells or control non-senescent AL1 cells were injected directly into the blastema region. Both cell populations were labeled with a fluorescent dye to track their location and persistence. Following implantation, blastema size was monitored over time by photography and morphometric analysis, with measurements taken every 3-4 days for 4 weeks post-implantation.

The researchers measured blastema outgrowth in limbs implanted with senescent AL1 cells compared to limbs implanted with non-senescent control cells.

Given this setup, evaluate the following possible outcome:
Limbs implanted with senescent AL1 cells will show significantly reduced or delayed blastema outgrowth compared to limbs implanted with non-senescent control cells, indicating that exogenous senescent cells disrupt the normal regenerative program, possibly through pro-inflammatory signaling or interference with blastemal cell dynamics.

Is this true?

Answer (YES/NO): NO